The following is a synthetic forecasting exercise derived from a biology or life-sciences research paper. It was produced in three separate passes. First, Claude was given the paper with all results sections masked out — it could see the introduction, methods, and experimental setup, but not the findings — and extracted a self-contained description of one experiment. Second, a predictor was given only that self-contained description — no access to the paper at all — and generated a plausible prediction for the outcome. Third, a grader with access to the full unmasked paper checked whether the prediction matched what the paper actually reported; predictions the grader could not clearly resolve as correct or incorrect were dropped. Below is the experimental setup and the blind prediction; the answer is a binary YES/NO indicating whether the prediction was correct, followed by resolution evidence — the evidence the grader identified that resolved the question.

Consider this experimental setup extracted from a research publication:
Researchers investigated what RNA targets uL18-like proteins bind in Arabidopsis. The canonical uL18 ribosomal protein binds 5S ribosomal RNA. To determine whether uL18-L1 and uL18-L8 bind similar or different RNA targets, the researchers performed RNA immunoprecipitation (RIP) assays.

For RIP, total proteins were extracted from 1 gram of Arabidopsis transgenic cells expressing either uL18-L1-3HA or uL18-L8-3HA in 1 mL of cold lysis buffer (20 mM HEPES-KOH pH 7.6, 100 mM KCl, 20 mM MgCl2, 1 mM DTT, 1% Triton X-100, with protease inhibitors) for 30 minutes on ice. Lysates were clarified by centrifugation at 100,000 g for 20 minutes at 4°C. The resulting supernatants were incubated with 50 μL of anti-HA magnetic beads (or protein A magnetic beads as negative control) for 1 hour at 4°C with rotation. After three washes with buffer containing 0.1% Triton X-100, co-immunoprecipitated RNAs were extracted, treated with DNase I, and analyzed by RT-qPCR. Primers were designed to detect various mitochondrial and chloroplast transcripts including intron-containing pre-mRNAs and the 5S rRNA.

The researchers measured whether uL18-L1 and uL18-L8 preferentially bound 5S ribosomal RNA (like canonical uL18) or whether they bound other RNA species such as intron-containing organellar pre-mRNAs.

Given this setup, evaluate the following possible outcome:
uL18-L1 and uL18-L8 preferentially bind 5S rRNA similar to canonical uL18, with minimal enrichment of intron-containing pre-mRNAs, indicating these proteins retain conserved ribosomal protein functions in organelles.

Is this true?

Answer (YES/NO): NO